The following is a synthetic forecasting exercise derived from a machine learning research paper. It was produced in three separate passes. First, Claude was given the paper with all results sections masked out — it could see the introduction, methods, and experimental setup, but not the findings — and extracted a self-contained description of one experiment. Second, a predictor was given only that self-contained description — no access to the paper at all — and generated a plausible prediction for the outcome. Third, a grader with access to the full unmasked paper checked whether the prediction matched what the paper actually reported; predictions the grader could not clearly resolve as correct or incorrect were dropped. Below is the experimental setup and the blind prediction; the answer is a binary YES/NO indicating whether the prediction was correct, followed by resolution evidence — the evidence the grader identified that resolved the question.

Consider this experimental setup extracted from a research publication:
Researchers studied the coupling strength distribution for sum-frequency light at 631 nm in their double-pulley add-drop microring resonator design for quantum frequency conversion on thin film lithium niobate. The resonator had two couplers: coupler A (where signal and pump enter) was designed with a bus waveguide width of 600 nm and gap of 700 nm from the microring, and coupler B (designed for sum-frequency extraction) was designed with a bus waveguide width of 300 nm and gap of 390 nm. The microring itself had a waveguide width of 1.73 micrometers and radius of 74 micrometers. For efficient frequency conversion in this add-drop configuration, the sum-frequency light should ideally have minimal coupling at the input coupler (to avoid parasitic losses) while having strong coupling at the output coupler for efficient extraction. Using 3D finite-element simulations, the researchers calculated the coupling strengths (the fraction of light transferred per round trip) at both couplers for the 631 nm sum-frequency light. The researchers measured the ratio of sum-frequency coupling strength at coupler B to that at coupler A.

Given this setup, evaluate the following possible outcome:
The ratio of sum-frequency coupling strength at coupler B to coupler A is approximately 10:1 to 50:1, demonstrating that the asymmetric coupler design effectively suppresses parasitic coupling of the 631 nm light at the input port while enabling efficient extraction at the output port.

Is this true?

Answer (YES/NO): YES